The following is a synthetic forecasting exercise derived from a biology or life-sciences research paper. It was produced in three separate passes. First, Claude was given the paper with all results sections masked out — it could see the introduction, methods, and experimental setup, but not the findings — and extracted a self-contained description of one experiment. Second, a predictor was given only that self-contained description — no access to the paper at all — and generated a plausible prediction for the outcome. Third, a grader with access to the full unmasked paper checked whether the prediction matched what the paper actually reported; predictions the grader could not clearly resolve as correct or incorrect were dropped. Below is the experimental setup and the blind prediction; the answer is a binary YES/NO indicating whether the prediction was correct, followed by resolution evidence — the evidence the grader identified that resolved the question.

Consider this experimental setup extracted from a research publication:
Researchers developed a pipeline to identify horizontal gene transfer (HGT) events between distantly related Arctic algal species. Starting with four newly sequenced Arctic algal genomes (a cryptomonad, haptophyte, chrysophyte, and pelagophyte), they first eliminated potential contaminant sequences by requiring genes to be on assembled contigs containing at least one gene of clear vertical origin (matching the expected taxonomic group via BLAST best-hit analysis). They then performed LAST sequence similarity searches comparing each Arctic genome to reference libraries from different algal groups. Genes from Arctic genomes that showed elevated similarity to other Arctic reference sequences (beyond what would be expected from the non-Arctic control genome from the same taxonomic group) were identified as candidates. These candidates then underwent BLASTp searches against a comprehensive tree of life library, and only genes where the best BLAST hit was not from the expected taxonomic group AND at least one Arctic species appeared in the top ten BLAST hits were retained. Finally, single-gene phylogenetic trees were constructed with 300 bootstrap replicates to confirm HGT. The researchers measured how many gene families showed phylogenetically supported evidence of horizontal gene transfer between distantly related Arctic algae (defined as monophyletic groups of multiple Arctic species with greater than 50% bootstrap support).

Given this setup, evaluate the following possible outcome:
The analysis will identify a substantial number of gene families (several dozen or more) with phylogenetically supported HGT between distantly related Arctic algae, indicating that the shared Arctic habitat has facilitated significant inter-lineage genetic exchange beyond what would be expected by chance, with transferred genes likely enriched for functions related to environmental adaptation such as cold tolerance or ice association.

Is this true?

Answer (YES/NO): YES